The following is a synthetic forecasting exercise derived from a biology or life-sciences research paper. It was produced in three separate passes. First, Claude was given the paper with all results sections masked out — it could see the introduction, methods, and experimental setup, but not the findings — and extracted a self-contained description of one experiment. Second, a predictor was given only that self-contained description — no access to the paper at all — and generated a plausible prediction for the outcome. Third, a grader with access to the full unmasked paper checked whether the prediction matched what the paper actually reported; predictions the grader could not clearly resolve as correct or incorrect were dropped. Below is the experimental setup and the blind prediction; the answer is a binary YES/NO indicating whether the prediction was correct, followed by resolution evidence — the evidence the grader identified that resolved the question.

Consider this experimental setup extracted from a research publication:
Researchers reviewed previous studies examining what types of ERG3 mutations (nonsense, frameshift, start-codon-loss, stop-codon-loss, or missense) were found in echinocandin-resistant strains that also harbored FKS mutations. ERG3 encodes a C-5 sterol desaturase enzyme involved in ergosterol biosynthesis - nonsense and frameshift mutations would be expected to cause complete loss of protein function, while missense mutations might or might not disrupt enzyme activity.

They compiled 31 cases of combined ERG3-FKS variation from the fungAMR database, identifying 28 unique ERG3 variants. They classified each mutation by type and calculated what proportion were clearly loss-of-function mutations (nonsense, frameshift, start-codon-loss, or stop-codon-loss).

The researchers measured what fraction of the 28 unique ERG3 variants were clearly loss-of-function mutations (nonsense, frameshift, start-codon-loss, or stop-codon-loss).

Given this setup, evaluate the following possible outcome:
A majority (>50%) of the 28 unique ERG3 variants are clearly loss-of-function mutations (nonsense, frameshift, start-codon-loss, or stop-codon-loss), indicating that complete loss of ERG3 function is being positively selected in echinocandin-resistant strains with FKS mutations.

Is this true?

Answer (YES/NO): NO